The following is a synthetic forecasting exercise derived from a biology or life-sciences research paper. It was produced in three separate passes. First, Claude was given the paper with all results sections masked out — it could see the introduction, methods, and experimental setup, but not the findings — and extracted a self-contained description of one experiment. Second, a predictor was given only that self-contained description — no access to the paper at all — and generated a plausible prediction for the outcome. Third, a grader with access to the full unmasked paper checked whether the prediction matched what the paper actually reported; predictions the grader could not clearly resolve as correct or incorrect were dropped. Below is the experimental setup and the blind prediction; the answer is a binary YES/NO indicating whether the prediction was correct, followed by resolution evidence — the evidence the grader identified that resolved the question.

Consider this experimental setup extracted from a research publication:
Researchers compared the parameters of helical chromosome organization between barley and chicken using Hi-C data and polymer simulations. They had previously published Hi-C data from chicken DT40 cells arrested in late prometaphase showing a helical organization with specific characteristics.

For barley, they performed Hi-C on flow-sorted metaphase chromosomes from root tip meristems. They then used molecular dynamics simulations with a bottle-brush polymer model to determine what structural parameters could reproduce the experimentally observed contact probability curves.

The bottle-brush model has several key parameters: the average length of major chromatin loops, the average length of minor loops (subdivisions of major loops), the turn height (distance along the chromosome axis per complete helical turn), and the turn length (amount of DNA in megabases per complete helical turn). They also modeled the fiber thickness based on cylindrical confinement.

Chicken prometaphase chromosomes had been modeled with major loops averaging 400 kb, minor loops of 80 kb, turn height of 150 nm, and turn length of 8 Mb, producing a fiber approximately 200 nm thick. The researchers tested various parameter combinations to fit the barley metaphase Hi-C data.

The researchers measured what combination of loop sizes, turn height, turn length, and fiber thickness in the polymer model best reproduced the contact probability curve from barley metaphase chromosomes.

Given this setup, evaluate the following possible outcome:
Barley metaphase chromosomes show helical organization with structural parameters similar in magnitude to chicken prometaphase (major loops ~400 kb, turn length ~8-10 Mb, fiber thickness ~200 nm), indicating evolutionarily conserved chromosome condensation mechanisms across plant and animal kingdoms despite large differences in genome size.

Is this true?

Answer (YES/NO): NO